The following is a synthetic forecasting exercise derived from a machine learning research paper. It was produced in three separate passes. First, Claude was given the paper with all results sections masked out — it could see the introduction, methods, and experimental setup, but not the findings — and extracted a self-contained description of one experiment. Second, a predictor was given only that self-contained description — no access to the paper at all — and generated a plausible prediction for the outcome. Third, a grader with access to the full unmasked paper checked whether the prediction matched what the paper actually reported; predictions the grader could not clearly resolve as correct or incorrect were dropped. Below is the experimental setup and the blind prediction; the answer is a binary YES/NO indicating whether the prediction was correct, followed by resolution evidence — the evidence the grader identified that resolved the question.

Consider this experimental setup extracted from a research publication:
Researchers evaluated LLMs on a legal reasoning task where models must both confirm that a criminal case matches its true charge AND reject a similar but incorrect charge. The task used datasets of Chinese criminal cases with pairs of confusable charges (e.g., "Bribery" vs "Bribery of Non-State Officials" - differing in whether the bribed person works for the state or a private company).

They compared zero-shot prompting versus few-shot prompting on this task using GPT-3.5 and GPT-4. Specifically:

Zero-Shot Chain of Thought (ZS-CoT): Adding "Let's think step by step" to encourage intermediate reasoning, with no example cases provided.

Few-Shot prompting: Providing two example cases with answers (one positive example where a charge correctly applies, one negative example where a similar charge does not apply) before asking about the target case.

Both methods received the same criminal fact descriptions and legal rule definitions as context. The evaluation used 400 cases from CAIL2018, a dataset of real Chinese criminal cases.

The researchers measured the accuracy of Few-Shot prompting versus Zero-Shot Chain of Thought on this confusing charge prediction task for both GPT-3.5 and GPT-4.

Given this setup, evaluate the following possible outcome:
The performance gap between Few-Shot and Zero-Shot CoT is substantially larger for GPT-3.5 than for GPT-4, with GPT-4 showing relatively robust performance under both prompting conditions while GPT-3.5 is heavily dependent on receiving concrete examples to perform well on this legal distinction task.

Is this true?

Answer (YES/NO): NO